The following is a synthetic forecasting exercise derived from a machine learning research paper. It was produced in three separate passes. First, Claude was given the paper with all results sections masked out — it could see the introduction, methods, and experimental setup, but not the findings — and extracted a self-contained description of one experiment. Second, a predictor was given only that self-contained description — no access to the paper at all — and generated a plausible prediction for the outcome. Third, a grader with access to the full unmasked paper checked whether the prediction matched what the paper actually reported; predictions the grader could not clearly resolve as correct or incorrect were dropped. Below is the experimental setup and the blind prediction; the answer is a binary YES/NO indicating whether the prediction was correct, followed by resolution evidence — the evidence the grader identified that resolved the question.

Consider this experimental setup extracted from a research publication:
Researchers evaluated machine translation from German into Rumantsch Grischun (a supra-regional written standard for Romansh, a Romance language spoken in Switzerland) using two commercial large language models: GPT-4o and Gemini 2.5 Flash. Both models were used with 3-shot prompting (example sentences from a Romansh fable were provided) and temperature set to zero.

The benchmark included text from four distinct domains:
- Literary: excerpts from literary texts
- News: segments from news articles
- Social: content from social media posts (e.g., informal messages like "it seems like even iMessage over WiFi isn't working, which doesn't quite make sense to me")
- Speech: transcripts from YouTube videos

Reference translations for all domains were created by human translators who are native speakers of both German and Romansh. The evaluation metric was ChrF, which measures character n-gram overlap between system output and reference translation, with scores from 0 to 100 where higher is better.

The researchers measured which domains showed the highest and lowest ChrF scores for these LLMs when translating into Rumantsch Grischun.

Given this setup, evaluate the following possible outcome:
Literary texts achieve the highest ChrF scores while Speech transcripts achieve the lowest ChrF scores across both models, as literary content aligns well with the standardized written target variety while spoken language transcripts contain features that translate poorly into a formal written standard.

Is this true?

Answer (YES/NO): NO